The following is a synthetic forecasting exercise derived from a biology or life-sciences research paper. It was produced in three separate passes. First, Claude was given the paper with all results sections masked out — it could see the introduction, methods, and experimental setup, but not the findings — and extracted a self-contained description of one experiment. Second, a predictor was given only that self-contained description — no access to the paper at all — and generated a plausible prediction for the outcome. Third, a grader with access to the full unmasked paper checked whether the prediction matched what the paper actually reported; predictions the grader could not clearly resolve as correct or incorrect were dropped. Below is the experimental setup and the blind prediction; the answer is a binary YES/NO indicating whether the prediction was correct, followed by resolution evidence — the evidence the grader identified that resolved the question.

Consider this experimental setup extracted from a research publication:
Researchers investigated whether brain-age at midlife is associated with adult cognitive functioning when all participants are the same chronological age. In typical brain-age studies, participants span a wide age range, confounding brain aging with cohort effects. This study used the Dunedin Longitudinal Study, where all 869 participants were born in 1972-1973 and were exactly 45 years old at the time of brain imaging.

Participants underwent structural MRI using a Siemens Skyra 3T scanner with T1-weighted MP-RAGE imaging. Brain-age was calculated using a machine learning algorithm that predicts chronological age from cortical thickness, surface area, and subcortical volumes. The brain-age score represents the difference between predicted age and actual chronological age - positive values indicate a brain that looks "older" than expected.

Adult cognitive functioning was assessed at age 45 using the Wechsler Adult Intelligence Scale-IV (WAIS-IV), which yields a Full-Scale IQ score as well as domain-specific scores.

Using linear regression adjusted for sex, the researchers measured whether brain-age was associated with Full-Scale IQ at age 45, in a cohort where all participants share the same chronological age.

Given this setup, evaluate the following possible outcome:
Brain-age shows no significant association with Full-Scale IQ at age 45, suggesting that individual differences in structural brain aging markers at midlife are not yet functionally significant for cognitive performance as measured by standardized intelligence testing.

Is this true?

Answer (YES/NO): NO